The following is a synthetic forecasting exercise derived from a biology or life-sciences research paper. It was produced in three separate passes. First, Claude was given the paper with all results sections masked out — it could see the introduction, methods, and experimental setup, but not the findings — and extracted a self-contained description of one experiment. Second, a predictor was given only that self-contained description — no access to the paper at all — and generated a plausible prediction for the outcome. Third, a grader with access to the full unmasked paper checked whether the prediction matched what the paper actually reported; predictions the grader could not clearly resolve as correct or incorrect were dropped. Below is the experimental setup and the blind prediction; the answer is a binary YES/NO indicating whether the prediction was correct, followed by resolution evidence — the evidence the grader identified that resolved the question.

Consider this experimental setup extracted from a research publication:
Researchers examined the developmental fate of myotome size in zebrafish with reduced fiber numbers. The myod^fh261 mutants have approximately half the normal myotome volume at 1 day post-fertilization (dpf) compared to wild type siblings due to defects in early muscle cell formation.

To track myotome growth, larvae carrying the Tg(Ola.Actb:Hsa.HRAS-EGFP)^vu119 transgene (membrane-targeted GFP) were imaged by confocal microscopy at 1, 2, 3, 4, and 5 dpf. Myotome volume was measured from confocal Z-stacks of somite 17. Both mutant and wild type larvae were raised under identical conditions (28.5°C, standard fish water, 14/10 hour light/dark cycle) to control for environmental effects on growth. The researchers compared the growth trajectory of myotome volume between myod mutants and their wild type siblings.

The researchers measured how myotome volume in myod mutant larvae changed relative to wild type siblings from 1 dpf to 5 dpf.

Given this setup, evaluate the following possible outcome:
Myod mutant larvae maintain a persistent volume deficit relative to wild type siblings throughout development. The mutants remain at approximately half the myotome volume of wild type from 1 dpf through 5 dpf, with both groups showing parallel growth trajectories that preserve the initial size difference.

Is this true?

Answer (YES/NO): NO